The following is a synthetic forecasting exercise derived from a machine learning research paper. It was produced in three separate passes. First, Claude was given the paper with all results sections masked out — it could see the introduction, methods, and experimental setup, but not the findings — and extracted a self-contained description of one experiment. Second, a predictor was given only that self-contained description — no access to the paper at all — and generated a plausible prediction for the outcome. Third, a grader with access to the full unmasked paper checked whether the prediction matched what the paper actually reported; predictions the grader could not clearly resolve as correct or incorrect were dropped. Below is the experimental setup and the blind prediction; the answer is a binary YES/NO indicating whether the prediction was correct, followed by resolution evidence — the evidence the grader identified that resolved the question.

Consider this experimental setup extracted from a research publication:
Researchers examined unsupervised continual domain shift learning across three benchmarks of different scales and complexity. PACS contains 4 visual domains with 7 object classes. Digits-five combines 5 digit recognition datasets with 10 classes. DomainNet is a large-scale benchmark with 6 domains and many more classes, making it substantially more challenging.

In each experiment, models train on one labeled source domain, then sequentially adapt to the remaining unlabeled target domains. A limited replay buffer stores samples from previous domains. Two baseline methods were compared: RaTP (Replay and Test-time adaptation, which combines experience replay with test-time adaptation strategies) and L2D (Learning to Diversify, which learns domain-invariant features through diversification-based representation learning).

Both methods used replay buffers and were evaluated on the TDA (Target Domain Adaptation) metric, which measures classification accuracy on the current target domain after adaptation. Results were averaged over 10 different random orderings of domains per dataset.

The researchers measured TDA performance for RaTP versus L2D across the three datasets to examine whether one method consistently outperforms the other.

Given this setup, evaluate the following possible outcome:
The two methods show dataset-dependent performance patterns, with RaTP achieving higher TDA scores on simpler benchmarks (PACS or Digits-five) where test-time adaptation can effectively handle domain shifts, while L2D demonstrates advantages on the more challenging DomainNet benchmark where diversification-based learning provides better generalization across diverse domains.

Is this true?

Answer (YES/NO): NO